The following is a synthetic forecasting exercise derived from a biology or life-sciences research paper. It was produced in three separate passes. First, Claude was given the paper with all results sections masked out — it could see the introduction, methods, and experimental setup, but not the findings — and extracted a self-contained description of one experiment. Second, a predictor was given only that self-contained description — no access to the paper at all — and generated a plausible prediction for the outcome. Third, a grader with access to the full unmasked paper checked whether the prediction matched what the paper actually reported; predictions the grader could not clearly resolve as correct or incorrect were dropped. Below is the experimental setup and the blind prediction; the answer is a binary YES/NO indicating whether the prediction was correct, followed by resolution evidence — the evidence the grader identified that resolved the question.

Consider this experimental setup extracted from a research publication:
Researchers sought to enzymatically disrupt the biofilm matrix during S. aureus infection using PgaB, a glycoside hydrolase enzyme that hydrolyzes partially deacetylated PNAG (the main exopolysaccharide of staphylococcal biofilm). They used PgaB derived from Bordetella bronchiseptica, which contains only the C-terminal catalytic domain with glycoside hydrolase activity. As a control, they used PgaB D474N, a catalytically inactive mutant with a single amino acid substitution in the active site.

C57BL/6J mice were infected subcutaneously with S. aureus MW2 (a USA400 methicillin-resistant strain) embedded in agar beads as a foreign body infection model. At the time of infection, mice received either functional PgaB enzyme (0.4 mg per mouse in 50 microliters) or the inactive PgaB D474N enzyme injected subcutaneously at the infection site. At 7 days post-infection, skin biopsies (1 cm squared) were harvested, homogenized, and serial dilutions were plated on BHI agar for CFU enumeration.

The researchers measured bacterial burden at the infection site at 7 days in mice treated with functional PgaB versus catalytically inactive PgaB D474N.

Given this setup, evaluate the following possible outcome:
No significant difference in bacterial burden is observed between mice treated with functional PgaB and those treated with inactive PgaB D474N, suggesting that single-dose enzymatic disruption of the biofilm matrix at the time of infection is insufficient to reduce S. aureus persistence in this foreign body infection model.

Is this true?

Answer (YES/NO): NO